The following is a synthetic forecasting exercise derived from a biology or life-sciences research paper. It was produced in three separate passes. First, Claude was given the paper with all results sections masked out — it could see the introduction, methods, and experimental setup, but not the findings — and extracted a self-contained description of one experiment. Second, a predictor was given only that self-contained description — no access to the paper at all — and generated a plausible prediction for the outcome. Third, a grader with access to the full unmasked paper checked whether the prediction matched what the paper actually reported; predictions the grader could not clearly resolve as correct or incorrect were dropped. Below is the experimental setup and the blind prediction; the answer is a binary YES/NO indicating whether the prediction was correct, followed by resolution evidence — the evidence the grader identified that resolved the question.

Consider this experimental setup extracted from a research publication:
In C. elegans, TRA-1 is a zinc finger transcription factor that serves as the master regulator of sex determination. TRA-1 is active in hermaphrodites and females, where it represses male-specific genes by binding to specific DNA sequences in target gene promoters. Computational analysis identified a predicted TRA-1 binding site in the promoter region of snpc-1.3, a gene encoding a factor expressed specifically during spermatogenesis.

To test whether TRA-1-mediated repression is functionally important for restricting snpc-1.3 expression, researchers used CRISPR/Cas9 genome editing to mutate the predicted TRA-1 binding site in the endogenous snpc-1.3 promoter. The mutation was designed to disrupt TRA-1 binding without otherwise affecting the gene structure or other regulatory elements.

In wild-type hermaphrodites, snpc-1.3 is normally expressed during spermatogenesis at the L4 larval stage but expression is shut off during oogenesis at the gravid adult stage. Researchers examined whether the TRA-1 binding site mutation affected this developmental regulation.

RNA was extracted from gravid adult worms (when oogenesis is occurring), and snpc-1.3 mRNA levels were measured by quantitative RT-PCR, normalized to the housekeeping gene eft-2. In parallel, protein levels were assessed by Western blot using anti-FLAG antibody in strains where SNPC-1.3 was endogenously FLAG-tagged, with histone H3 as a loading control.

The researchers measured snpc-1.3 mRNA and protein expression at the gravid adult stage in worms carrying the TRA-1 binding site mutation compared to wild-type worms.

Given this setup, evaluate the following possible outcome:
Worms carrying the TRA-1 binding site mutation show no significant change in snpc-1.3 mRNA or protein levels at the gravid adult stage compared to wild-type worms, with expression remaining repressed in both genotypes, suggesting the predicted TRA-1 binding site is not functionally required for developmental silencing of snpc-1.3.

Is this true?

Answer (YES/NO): NO